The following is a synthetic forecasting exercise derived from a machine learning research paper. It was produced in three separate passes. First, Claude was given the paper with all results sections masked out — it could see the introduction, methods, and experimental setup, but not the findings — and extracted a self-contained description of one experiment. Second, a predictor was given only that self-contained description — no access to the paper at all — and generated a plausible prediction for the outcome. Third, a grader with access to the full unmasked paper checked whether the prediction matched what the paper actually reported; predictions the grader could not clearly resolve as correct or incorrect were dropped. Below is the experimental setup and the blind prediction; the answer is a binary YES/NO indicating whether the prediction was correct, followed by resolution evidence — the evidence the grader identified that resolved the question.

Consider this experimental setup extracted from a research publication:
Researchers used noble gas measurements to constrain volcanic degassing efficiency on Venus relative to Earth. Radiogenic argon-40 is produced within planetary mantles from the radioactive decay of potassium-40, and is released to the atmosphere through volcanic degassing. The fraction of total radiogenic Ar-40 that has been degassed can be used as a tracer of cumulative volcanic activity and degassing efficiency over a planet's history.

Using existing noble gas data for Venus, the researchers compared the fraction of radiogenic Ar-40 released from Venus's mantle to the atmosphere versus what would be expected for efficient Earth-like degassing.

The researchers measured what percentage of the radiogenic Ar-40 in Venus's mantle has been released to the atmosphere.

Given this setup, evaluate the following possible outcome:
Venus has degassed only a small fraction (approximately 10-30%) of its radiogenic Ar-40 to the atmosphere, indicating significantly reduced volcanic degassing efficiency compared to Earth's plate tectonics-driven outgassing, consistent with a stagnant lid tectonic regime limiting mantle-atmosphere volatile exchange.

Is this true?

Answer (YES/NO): YES